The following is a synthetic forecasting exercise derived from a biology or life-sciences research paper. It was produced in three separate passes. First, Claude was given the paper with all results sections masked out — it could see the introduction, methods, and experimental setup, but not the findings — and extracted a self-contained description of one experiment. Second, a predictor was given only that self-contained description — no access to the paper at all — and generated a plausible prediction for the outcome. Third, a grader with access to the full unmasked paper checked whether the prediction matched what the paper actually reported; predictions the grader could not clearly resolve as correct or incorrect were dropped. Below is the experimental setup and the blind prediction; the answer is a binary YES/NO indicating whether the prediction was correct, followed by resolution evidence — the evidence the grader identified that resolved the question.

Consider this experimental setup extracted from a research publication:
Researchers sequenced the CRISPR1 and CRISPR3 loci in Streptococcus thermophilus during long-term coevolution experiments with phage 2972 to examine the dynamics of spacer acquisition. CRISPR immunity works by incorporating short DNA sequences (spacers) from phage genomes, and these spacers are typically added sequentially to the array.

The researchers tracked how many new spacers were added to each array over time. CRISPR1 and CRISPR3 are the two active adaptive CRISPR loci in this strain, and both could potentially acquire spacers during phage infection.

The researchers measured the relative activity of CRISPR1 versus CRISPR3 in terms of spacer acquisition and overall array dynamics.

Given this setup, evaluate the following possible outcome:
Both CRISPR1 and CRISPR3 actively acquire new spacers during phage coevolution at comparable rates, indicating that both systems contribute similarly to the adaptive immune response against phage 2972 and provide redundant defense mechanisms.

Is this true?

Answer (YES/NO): NO